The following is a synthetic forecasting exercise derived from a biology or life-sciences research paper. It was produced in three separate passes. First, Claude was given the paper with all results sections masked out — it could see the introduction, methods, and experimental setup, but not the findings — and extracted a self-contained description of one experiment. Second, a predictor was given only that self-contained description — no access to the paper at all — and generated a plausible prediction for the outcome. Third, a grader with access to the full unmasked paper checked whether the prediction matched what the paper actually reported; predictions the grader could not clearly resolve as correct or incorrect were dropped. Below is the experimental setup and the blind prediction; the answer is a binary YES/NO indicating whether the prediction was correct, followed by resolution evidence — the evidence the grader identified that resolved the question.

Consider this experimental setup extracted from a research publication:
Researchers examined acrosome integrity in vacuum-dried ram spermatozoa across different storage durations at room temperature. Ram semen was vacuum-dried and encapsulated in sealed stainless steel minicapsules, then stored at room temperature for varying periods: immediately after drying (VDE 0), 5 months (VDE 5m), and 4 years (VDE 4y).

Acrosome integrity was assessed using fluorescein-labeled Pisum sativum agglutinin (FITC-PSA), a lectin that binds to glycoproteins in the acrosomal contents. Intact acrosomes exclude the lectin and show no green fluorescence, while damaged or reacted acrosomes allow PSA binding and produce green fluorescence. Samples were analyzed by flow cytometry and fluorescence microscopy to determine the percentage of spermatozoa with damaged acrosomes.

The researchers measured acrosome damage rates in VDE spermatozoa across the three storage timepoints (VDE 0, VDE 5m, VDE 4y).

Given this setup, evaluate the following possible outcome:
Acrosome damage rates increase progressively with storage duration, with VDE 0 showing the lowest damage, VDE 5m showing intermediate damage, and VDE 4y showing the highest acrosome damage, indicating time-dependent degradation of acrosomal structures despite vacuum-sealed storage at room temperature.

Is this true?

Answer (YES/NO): NO